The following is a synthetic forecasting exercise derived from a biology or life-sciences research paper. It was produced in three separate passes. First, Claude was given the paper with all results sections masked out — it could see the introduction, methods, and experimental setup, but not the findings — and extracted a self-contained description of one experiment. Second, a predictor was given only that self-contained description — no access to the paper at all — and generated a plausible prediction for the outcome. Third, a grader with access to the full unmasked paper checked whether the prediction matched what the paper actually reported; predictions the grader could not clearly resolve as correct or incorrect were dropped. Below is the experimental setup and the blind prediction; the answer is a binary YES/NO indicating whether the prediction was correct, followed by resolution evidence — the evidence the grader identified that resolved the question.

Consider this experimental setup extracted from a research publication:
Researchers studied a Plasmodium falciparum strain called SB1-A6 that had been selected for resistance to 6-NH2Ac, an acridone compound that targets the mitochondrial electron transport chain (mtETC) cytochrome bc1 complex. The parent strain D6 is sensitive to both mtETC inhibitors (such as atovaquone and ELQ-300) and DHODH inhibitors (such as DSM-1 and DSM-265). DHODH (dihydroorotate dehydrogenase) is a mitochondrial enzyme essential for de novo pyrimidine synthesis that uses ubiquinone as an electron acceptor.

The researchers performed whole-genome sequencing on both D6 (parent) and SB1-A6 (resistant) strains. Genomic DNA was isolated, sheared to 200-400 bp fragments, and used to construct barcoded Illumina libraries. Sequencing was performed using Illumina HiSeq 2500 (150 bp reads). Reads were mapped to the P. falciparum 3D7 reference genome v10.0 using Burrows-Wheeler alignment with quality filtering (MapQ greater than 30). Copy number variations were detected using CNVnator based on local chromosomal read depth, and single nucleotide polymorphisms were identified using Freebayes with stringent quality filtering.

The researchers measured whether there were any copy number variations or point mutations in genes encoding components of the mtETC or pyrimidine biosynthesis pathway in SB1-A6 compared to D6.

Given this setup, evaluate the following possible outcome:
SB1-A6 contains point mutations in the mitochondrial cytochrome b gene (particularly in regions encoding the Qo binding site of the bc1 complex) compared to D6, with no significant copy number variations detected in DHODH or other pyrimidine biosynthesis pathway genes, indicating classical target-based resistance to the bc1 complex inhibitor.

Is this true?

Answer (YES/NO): NO